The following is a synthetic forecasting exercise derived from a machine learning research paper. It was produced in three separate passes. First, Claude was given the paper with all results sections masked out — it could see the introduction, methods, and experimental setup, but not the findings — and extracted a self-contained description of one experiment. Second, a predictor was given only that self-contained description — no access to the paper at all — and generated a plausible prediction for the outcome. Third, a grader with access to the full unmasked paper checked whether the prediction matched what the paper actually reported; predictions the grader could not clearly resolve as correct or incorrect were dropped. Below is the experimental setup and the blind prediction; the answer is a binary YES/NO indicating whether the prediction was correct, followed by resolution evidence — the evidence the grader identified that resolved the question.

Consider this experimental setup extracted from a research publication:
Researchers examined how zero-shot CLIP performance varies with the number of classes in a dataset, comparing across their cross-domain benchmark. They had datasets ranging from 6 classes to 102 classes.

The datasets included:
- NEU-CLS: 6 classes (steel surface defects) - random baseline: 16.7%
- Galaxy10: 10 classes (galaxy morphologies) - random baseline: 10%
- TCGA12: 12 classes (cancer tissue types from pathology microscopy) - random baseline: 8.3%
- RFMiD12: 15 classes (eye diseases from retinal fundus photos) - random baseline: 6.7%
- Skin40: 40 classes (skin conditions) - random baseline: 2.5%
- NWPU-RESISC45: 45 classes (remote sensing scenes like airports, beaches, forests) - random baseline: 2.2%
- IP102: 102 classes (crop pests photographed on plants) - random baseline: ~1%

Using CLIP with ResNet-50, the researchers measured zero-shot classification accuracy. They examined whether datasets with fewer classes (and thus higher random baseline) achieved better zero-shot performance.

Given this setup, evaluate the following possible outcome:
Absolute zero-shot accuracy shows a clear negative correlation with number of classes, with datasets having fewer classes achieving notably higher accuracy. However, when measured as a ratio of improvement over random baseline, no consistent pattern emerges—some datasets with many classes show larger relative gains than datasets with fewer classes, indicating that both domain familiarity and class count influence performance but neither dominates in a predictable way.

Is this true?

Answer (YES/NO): NO